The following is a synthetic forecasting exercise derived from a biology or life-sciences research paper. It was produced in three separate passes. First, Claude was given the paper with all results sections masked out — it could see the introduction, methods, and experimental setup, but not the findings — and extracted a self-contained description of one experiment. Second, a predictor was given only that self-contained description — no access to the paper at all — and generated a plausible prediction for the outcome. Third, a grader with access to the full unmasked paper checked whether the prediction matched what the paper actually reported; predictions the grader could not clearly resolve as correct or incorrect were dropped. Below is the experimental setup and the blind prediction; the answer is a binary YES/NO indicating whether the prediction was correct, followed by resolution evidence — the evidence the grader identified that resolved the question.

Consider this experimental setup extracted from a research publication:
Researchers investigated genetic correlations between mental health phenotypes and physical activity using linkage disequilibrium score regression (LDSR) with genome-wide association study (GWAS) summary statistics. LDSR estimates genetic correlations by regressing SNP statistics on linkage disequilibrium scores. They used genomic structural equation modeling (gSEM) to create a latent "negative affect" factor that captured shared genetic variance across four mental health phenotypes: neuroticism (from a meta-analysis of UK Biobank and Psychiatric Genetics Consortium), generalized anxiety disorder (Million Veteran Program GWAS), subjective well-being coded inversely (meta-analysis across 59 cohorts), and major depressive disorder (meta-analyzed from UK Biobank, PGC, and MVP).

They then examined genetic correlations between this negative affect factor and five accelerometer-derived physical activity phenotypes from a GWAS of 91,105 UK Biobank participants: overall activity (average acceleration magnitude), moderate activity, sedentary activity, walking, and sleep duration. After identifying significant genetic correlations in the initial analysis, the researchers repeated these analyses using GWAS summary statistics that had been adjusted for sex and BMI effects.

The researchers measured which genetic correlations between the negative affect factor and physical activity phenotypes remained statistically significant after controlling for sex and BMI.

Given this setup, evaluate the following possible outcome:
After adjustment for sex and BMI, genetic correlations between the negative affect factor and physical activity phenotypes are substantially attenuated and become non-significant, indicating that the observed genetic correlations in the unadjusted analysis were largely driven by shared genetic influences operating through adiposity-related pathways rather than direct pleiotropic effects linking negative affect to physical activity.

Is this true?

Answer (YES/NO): NO